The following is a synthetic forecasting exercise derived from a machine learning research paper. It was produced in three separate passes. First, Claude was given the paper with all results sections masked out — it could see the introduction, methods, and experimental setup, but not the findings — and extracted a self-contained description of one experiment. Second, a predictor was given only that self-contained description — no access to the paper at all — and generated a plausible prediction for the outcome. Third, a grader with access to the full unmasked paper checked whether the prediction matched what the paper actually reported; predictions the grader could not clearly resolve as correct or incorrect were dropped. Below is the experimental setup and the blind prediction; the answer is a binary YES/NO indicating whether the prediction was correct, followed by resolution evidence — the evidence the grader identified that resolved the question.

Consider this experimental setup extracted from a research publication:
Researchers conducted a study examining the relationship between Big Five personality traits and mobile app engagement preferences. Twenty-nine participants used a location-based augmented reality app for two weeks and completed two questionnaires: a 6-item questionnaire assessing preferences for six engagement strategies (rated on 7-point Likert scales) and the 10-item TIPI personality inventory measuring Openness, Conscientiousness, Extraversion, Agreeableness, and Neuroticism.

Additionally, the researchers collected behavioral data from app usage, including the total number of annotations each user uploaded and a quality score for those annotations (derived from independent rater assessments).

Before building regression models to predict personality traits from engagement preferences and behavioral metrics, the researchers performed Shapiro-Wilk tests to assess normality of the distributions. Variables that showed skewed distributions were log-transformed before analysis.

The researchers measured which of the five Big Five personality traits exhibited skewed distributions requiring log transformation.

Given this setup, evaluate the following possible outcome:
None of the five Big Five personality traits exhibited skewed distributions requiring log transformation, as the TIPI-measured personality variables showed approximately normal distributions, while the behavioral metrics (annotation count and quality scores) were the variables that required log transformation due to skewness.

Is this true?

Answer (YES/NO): NO